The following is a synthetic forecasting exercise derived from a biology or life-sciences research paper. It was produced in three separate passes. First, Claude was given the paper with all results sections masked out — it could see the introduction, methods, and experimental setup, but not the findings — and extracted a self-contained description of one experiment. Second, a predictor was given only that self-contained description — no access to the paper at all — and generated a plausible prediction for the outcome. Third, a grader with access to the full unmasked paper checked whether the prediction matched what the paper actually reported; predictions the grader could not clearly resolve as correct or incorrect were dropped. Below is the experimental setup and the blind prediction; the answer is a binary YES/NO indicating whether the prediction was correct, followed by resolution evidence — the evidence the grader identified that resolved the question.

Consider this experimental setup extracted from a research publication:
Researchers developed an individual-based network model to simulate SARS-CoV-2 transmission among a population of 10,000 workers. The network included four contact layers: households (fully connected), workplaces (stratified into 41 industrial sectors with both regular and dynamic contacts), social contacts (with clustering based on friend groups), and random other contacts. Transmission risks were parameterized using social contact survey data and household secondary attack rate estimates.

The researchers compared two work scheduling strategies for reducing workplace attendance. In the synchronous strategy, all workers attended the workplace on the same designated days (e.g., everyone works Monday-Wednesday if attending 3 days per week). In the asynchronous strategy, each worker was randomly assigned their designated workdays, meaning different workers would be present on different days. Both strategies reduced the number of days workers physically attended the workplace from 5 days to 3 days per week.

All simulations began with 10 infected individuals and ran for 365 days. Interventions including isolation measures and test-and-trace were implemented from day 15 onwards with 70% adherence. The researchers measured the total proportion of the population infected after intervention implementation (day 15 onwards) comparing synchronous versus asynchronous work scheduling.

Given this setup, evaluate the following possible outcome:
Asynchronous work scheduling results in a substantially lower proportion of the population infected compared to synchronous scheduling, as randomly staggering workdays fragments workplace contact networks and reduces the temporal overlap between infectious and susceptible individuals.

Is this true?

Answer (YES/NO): YES